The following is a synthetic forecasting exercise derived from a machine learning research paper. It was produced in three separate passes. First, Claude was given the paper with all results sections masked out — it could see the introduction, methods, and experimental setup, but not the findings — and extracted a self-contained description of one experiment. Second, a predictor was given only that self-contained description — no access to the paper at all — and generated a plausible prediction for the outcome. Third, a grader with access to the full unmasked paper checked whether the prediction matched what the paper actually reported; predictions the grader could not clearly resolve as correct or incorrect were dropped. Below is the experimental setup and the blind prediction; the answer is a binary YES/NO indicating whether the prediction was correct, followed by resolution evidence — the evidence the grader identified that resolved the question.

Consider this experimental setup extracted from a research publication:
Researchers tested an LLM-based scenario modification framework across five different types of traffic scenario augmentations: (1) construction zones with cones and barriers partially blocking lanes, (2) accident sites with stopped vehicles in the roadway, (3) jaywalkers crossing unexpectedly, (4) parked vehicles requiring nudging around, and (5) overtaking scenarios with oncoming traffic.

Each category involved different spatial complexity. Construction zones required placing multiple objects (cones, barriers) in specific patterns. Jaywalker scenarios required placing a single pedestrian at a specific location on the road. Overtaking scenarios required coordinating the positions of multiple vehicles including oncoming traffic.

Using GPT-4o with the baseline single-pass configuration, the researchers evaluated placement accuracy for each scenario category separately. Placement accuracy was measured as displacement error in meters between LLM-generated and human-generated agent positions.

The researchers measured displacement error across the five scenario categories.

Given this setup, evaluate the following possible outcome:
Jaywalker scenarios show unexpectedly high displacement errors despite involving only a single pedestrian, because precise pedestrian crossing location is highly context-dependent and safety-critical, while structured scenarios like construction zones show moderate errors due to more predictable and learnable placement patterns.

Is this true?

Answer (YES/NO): NO